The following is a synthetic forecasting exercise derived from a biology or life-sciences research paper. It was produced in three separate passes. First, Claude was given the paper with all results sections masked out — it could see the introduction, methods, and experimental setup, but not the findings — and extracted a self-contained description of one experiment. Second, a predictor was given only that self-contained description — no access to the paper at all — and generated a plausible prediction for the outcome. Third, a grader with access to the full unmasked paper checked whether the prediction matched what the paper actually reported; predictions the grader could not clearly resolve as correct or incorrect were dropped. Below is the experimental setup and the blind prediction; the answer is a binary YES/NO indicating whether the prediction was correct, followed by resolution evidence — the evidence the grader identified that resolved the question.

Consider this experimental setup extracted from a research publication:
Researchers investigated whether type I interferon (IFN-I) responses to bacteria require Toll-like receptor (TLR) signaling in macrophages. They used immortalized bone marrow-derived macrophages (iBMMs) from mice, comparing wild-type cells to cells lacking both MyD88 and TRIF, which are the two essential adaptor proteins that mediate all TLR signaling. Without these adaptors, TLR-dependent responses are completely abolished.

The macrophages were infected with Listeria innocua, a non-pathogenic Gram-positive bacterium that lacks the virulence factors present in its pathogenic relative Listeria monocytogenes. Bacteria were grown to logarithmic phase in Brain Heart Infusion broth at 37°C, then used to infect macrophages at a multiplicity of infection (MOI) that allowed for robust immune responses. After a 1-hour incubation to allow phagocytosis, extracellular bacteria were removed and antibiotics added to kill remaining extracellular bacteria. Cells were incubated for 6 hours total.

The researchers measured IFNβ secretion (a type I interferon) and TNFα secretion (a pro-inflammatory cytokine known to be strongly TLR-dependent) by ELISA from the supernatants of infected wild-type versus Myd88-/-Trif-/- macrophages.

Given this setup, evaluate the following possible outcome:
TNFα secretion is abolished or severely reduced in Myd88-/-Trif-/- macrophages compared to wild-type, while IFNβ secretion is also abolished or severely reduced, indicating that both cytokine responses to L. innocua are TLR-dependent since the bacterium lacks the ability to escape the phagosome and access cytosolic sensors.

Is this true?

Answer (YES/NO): NO